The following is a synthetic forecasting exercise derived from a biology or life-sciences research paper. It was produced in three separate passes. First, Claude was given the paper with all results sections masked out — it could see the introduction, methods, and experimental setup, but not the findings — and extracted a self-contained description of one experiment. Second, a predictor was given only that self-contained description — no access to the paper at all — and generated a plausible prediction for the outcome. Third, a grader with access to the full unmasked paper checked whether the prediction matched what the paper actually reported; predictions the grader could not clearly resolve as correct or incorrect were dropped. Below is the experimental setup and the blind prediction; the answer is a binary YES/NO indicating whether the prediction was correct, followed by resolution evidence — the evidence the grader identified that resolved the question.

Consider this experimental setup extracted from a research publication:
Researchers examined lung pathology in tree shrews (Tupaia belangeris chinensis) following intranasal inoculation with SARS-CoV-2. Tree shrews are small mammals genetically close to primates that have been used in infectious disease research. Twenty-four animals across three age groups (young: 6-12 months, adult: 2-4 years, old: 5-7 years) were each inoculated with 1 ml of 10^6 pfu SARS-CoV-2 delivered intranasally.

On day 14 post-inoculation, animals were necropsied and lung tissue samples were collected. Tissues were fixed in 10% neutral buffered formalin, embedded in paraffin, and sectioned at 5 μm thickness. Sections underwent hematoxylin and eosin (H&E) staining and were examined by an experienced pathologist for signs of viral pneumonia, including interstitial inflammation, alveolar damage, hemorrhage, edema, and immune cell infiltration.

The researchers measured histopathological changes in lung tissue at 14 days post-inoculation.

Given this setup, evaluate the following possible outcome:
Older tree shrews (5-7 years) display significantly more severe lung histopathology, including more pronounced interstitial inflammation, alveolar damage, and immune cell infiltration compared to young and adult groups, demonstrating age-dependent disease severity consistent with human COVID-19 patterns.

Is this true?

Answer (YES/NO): NO